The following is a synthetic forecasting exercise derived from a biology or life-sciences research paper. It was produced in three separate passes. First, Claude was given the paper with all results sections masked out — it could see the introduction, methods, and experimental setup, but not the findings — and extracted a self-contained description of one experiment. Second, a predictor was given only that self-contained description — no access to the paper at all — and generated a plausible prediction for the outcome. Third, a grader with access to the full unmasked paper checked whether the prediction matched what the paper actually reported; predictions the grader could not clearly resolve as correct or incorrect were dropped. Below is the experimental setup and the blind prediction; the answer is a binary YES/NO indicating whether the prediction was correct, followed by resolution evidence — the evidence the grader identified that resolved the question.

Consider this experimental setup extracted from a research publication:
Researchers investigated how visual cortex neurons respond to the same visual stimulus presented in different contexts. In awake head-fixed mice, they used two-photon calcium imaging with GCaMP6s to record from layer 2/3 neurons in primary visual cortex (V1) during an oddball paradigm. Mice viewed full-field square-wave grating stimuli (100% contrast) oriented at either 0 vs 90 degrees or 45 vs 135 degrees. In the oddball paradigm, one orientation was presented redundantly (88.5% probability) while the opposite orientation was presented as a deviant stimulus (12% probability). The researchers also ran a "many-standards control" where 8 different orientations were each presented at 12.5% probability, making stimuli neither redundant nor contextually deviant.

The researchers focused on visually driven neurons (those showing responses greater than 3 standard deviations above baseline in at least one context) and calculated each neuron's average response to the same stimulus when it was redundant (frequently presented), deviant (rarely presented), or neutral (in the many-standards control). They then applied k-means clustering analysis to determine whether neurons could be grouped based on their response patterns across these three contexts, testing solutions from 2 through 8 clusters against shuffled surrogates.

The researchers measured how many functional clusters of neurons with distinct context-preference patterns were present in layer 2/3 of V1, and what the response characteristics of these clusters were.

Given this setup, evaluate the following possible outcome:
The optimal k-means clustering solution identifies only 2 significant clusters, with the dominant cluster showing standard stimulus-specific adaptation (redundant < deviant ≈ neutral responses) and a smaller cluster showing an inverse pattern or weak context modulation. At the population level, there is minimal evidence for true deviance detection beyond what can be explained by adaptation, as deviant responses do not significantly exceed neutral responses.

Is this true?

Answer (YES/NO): NO